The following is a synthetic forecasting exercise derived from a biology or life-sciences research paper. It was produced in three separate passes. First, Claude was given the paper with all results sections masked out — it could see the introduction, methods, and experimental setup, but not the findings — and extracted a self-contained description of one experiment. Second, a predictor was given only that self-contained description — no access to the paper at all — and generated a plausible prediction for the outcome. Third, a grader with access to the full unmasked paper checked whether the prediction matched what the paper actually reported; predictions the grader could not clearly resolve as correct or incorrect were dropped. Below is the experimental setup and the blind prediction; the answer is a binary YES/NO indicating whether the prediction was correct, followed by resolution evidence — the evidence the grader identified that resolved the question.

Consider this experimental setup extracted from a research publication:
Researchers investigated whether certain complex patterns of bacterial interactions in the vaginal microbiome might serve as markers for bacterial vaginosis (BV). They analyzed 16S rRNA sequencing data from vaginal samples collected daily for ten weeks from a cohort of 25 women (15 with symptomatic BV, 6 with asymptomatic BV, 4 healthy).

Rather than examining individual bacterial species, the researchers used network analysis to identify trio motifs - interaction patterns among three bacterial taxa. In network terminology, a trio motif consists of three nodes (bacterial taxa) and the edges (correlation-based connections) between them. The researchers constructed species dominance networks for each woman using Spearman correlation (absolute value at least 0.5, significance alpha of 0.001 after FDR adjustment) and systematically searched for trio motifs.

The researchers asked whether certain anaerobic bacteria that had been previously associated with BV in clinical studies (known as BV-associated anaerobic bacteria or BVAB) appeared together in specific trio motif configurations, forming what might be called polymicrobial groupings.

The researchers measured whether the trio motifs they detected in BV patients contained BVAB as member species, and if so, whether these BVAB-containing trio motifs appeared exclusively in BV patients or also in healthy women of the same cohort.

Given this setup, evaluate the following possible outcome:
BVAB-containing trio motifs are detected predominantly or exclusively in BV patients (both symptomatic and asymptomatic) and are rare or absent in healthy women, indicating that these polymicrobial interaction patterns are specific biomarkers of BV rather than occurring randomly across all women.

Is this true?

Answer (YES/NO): YES